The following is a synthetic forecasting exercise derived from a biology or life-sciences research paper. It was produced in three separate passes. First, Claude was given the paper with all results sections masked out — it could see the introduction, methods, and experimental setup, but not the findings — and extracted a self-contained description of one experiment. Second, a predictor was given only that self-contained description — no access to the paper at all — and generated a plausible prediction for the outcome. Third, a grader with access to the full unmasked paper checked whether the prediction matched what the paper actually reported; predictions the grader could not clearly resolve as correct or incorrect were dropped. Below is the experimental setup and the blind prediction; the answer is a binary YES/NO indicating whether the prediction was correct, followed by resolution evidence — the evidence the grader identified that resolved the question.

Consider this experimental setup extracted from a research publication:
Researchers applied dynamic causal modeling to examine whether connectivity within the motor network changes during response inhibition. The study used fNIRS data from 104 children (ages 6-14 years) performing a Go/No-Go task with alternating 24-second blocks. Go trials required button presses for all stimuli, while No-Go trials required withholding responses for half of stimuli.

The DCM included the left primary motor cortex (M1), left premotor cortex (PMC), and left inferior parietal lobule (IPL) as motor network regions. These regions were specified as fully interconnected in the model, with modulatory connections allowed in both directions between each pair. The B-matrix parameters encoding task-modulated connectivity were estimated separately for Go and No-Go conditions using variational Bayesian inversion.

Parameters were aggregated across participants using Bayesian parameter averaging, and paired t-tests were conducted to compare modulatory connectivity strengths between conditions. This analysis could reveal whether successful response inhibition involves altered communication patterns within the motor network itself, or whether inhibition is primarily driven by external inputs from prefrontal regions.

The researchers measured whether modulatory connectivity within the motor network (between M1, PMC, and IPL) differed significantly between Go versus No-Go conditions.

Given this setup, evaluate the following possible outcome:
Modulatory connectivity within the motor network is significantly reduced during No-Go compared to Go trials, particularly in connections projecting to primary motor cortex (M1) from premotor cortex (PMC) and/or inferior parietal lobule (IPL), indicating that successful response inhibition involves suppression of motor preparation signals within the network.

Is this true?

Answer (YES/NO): YES